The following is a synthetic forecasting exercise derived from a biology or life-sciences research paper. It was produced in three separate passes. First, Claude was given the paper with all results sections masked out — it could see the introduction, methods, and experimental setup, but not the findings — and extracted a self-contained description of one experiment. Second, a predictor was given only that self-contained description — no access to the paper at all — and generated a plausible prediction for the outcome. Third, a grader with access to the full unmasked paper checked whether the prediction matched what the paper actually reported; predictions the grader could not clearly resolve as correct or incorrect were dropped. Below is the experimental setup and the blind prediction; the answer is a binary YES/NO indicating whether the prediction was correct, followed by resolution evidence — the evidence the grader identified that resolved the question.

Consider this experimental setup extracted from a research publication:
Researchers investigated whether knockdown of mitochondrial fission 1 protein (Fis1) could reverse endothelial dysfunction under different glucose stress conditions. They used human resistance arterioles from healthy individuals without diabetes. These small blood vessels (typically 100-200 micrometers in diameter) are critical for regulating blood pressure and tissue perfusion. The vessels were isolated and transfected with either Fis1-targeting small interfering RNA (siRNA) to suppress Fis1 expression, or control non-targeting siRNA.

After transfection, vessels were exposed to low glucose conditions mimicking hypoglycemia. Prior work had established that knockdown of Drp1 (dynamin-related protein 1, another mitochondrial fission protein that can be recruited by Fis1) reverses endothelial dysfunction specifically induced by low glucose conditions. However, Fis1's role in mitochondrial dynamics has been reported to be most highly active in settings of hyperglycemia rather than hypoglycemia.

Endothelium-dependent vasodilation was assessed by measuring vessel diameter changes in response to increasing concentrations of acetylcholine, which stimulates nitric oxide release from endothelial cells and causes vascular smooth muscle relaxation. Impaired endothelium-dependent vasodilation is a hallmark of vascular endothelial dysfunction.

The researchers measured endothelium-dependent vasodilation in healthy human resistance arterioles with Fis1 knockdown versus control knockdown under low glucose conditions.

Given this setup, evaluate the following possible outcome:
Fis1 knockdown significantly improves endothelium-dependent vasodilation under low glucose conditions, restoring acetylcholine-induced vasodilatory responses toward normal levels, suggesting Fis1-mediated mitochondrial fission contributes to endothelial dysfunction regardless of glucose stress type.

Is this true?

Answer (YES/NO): YES